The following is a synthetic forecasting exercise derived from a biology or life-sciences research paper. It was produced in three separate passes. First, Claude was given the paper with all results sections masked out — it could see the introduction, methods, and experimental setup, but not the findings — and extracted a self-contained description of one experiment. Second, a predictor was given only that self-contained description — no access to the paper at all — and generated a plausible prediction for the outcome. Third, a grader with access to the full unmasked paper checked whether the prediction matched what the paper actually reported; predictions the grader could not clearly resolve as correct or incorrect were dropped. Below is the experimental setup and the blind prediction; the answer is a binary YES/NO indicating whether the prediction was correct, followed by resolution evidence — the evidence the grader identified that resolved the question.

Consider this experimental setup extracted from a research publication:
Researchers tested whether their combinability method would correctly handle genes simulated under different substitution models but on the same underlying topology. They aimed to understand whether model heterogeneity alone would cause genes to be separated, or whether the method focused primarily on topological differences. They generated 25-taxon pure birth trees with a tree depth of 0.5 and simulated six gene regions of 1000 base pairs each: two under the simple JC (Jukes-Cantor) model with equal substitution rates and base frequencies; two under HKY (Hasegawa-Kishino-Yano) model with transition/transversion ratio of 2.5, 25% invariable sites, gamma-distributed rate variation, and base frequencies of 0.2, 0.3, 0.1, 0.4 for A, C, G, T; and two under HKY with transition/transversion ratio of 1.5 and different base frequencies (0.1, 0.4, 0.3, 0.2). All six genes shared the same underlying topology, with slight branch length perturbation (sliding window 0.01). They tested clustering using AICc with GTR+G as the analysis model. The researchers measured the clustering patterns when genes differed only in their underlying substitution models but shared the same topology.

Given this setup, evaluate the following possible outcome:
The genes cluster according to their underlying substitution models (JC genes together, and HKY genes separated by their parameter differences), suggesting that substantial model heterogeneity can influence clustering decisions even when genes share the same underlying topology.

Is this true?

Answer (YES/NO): NO